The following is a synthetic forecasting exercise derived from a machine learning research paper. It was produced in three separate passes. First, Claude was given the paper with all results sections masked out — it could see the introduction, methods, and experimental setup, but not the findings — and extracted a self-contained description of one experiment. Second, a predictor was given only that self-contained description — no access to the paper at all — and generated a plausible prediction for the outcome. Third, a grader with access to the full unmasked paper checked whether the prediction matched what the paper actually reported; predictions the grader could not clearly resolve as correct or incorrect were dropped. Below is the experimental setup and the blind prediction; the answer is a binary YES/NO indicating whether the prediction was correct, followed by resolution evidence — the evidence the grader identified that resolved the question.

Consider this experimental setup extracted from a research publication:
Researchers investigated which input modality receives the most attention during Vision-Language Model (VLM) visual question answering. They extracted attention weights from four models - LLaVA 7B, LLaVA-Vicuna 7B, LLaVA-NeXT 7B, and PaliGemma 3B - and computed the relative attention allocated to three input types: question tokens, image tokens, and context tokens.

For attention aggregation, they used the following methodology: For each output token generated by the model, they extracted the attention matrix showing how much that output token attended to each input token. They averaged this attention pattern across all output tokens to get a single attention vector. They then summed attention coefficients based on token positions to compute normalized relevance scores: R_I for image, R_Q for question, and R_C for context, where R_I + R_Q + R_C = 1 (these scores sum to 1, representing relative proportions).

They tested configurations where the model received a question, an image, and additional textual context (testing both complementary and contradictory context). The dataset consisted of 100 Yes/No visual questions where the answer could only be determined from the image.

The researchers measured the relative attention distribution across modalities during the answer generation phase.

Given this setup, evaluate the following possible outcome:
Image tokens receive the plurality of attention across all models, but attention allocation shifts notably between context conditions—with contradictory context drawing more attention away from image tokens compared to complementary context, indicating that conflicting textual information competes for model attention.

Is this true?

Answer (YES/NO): NO